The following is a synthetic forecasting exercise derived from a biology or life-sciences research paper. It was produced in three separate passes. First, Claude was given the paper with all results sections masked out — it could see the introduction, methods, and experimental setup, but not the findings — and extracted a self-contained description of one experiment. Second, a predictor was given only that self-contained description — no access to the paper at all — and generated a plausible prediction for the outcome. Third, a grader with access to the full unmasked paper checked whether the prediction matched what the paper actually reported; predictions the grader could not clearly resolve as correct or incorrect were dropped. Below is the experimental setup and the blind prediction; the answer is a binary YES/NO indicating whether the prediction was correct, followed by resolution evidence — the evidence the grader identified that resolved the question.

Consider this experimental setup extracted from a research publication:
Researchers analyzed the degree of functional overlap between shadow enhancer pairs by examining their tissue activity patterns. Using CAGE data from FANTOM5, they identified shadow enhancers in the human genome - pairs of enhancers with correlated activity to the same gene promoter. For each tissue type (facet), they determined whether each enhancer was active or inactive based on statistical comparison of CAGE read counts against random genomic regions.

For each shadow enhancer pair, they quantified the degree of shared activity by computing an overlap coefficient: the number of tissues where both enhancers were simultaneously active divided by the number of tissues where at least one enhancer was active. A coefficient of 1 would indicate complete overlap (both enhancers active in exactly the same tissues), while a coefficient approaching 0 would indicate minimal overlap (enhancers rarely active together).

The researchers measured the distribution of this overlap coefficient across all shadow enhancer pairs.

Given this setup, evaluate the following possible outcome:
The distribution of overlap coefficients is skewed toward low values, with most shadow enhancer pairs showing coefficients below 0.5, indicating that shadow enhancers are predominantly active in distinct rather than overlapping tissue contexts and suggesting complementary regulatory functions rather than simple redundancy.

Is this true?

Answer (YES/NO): NO